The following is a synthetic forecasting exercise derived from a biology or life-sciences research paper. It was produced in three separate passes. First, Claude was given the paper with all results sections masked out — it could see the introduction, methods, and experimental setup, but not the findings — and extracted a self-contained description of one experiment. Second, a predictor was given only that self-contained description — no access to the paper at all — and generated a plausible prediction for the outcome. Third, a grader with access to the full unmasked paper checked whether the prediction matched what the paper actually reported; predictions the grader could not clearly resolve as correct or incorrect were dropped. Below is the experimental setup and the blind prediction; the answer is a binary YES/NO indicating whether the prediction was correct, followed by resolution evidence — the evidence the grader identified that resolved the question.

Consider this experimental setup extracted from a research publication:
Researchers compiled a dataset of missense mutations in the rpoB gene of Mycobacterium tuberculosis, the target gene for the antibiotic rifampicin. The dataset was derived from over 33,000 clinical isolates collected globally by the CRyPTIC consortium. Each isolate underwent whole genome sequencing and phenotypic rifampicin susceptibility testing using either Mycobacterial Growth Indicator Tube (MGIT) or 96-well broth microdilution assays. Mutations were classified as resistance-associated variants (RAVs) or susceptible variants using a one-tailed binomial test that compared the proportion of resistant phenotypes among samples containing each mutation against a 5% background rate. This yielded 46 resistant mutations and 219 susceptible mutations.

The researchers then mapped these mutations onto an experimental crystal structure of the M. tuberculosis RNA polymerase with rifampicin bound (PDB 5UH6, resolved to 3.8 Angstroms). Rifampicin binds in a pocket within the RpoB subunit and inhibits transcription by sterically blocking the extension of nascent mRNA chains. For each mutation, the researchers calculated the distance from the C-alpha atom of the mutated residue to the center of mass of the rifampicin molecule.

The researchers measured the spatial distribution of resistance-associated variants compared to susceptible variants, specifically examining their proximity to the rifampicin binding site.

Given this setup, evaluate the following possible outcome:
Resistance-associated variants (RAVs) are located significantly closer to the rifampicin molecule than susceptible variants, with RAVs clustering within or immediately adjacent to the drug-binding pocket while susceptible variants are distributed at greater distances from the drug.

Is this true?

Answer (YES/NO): YES